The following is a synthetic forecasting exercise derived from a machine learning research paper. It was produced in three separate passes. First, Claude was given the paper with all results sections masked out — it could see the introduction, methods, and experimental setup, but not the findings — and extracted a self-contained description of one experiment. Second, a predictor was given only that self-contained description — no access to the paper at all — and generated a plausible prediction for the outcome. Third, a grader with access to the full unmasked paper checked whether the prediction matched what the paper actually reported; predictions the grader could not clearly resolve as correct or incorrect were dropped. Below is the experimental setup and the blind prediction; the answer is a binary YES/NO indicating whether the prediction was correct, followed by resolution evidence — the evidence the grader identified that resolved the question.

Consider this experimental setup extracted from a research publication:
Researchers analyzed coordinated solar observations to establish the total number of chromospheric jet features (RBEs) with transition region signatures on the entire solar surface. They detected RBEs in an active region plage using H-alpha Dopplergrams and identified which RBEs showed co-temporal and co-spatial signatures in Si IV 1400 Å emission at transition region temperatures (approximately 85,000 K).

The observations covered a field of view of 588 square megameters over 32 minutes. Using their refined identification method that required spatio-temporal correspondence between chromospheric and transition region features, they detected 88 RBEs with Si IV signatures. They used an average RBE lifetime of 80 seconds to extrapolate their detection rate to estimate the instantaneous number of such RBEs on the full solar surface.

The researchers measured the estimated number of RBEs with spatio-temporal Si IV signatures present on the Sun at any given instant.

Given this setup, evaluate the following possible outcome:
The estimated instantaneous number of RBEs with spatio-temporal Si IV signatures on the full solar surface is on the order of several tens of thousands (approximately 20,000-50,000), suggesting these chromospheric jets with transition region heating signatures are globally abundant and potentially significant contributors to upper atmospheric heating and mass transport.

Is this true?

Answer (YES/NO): YES